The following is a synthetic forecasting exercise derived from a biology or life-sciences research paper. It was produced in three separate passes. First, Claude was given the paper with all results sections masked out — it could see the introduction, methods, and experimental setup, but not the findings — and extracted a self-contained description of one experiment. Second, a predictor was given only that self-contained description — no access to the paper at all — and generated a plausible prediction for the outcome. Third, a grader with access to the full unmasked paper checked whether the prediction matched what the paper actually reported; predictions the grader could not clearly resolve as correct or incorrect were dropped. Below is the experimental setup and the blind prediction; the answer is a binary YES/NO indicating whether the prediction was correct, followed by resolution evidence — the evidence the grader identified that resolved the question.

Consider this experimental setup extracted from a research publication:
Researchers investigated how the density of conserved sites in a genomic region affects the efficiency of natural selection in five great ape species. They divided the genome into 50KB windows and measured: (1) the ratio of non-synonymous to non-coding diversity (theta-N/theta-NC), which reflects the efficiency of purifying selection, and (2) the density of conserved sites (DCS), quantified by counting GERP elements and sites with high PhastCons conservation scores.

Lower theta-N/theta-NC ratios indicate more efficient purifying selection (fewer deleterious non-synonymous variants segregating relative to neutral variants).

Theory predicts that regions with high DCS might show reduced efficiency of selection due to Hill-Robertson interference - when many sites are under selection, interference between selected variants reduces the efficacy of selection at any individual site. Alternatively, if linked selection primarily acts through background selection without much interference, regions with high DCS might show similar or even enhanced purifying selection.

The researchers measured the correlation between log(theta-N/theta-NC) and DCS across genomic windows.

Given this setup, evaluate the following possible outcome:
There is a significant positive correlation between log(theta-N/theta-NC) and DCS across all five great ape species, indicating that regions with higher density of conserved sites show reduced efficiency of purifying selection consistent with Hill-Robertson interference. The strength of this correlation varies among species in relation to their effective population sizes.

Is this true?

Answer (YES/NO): NO